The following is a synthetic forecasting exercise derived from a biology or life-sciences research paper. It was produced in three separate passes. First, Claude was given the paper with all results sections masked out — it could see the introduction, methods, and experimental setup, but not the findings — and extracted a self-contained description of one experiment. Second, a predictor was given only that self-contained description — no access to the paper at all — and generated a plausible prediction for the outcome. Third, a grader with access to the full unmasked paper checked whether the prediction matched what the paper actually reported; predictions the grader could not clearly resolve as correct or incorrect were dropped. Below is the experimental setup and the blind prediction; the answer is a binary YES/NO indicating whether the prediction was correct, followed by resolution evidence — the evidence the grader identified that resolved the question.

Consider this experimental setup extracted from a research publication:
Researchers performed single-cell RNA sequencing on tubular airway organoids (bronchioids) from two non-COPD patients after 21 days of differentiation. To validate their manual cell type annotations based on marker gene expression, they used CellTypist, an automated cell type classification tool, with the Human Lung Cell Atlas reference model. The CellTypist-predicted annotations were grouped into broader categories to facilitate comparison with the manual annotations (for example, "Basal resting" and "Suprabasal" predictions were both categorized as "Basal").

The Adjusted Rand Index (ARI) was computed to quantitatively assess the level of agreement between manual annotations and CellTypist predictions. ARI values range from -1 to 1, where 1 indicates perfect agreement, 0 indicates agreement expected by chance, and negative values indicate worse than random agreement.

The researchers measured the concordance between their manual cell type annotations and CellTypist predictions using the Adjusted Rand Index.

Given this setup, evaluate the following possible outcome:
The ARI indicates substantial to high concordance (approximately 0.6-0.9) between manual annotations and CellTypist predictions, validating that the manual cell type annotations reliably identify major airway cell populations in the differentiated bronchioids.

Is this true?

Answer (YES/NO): YES